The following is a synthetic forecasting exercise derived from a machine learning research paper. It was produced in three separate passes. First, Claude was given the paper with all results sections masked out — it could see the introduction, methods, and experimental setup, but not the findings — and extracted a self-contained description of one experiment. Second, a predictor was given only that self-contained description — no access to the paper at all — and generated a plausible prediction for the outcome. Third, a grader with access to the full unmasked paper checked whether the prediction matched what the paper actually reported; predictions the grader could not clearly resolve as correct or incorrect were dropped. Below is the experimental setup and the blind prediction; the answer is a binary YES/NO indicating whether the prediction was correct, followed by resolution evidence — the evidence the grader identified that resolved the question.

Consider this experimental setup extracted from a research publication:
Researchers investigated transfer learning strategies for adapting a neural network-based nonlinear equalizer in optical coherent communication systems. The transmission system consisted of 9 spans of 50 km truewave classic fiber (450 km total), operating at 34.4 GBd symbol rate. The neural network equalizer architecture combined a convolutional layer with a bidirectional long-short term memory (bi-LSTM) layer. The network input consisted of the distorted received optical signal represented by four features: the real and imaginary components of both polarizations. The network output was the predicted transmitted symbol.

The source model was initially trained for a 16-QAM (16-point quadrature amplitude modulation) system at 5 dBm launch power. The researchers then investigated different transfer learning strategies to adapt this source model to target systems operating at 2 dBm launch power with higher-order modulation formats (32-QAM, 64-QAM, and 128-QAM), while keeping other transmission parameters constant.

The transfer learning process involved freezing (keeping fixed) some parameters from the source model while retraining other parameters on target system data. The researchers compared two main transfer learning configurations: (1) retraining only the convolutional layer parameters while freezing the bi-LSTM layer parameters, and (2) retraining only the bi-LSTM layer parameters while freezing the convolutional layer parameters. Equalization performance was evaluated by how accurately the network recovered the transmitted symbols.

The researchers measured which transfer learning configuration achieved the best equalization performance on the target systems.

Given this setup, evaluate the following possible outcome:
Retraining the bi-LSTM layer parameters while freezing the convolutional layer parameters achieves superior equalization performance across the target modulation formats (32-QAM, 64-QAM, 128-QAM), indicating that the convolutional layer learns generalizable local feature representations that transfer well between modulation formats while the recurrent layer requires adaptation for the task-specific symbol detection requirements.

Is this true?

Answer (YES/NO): NO